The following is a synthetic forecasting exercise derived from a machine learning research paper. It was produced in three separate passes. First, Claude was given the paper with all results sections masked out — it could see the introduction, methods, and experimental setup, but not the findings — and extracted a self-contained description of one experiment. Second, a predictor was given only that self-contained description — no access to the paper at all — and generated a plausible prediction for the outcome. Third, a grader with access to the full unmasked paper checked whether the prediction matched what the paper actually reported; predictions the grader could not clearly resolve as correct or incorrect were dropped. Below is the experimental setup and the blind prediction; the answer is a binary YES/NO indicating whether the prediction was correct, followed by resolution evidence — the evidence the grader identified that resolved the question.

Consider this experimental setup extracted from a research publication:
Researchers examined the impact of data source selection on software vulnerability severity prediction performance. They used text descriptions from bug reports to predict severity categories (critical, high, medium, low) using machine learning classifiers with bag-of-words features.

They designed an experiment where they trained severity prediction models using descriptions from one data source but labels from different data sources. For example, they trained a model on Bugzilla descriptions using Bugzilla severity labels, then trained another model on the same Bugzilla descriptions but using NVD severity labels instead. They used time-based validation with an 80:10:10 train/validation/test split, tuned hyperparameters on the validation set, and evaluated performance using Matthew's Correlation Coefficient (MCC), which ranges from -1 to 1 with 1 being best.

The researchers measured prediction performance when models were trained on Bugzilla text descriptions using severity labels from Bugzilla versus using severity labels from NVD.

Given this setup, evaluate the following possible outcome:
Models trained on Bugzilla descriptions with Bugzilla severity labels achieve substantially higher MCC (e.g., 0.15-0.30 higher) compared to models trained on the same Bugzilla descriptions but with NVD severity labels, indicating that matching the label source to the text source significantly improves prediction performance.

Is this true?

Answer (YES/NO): NO